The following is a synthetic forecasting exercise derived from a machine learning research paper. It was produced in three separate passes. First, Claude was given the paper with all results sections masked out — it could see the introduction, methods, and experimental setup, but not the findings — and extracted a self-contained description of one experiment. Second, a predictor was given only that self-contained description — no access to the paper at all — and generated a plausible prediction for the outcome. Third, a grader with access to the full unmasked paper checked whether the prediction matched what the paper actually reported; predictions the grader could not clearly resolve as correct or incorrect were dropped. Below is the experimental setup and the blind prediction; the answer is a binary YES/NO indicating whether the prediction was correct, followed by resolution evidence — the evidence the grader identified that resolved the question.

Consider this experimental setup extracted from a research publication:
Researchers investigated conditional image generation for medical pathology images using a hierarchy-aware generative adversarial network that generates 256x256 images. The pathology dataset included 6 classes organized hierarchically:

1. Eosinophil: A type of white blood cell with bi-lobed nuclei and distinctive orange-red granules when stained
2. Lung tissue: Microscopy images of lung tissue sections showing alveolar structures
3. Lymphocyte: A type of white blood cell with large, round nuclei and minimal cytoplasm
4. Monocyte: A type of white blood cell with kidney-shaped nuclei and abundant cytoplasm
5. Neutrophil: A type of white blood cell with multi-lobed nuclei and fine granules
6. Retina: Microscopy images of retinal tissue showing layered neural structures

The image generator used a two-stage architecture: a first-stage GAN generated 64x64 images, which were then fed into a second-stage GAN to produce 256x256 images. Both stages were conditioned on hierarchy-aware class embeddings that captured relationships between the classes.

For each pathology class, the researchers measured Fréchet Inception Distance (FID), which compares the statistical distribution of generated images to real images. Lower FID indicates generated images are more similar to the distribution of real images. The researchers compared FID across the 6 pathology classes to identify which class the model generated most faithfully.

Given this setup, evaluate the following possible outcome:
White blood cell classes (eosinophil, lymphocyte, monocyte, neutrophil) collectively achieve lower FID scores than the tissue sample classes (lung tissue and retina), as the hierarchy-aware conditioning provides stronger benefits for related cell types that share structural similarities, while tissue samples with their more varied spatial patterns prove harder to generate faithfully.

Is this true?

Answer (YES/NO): NO